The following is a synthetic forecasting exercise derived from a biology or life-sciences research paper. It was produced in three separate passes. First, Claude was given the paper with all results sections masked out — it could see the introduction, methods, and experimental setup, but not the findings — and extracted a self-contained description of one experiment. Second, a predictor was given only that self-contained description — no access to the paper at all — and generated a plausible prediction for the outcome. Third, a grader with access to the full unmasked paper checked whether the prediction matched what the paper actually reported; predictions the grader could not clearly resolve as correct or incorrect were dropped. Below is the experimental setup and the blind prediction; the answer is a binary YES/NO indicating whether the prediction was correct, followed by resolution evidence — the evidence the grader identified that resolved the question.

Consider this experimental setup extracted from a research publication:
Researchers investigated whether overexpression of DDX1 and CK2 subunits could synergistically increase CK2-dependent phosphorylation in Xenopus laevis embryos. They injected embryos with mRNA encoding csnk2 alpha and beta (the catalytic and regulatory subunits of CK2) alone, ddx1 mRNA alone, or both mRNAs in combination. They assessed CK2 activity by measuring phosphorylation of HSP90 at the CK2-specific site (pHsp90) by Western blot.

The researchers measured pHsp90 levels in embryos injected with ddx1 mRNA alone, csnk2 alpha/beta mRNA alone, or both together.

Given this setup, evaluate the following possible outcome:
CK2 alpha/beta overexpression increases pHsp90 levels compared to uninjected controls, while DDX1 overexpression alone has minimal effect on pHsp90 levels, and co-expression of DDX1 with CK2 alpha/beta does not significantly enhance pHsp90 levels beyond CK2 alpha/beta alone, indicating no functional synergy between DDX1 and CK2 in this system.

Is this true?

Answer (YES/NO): NO